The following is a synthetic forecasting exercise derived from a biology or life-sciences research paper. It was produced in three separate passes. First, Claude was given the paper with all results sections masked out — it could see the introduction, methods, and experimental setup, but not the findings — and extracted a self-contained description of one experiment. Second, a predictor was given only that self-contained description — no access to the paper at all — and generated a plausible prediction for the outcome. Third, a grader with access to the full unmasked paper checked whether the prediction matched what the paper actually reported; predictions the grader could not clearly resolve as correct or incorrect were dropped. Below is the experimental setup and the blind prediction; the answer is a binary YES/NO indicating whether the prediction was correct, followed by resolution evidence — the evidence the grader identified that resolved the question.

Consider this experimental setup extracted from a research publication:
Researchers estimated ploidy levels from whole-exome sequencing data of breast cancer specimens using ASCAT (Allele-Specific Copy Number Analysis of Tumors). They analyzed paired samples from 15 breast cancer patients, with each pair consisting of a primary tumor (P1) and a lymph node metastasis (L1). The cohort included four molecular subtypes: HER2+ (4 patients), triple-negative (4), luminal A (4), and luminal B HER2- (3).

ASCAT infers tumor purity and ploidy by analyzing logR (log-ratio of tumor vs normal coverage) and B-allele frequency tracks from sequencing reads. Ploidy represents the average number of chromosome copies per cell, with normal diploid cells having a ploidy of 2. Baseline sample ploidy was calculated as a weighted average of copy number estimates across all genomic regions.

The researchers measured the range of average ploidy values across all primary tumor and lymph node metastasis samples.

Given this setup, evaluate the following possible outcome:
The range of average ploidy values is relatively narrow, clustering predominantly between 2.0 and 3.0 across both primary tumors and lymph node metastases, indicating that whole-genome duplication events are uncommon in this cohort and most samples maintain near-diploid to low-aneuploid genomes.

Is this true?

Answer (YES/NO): NO